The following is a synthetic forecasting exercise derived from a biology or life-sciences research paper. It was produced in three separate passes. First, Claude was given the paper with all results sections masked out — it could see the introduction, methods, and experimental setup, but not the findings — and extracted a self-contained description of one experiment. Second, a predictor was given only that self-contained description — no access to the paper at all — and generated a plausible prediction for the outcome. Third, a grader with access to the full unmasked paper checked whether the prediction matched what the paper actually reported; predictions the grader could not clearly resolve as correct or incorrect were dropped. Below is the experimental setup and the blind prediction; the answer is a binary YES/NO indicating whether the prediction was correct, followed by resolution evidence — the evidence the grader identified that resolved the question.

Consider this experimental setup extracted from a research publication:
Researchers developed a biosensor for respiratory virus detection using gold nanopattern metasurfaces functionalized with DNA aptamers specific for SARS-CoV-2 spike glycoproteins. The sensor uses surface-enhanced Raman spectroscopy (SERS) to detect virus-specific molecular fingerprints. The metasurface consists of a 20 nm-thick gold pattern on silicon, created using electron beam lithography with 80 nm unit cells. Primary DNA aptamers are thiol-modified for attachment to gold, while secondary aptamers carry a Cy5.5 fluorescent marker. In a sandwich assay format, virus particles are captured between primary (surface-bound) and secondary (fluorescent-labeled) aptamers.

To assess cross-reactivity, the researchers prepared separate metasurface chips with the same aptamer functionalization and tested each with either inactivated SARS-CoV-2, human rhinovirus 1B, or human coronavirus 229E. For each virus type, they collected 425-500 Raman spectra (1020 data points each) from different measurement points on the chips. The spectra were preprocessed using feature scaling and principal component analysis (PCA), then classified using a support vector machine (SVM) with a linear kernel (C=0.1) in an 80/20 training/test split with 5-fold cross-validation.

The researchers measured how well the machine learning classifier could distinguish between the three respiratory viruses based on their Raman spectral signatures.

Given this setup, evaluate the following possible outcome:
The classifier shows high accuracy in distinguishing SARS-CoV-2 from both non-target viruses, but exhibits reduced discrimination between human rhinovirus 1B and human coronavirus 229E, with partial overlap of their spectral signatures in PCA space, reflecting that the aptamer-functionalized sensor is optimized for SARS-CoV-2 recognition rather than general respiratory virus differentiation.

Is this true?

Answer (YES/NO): YES